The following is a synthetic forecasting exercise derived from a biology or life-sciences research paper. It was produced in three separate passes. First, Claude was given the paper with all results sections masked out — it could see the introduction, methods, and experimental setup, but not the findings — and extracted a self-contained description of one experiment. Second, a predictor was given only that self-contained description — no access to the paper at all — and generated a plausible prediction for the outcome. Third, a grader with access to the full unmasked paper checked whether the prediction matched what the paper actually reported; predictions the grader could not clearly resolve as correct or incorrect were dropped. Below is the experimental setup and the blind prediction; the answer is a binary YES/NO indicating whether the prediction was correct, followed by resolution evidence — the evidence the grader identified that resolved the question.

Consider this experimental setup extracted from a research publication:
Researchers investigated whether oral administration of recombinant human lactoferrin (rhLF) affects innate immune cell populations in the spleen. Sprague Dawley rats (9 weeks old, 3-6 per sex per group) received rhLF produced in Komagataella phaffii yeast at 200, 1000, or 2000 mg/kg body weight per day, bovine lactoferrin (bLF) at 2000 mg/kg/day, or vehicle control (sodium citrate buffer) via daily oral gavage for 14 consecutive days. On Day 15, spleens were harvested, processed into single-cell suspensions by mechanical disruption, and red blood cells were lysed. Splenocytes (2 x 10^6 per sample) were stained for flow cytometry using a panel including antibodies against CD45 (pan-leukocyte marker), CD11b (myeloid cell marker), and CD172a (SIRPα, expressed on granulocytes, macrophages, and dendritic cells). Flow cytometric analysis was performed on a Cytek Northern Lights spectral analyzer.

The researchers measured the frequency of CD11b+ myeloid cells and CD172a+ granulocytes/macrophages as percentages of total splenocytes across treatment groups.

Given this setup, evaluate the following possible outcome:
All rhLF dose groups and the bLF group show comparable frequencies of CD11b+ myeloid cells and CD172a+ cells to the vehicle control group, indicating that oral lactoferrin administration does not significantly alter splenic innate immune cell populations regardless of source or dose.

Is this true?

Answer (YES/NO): NO